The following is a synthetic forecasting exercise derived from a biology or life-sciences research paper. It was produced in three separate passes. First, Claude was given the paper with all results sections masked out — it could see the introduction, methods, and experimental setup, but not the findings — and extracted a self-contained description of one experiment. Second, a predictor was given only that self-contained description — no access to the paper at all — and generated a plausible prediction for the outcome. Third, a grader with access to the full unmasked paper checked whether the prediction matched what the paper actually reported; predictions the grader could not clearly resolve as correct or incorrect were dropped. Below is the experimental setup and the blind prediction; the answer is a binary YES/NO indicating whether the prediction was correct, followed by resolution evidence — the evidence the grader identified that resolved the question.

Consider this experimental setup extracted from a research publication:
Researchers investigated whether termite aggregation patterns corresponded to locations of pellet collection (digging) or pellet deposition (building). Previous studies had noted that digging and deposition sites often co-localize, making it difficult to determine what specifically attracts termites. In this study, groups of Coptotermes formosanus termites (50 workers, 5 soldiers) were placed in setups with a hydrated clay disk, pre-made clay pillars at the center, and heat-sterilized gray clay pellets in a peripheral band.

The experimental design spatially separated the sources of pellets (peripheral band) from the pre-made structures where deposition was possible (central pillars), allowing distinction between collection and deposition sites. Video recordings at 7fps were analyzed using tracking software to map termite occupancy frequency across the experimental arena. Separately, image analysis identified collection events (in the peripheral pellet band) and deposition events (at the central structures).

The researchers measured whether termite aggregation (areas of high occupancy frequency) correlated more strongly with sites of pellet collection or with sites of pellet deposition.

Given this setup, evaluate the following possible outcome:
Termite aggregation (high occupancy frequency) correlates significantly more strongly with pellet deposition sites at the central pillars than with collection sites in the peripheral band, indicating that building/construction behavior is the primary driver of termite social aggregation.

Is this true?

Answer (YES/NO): NO